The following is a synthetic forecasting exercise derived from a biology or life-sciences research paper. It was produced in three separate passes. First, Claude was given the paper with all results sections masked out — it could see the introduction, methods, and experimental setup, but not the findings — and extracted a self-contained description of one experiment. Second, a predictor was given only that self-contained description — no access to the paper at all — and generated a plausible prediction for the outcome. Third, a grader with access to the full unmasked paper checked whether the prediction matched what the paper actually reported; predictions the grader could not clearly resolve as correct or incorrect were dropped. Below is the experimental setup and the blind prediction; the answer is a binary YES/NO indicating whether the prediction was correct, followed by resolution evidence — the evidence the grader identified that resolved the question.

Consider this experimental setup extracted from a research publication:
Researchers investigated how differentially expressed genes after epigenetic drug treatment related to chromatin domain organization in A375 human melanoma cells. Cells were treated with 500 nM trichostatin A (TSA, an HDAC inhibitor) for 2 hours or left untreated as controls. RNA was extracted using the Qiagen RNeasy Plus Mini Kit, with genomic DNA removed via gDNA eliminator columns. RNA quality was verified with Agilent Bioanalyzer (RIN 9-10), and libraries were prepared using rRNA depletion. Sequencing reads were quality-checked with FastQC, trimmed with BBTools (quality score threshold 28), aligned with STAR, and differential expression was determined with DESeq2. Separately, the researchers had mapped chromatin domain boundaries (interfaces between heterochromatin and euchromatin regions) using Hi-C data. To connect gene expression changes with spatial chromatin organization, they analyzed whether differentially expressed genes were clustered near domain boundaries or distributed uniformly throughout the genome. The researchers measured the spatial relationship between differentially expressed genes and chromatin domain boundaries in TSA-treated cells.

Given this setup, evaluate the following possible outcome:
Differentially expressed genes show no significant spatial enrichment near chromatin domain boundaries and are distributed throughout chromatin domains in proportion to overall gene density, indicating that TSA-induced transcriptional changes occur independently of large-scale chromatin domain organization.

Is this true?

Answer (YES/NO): NO